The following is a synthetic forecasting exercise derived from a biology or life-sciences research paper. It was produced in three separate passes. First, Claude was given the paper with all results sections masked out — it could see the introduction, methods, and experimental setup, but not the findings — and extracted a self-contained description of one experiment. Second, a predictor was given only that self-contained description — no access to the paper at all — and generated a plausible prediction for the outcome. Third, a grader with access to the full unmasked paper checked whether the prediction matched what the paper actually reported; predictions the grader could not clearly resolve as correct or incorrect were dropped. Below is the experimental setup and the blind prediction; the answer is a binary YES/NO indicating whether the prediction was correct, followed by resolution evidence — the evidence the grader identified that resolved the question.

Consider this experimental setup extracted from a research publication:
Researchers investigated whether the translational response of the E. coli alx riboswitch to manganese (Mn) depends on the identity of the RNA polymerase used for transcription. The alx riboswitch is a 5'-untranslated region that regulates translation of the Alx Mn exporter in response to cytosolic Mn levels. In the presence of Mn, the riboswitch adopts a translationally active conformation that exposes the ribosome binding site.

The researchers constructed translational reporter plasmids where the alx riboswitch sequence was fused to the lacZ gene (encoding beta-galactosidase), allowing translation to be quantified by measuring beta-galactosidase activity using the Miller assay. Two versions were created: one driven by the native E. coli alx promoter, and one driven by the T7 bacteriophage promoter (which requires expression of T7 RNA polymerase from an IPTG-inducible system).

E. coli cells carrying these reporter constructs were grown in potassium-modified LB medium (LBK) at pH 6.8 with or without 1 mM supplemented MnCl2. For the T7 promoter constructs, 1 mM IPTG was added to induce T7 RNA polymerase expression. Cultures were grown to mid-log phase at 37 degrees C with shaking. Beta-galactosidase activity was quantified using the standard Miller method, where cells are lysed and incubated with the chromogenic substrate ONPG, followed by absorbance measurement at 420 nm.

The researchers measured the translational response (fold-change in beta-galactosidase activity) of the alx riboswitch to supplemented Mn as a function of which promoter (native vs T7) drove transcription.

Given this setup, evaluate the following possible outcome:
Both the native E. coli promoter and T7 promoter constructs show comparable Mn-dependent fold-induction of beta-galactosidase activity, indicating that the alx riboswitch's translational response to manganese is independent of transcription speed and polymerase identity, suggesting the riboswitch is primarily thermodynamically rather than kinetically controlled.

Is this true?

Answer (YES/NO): NO